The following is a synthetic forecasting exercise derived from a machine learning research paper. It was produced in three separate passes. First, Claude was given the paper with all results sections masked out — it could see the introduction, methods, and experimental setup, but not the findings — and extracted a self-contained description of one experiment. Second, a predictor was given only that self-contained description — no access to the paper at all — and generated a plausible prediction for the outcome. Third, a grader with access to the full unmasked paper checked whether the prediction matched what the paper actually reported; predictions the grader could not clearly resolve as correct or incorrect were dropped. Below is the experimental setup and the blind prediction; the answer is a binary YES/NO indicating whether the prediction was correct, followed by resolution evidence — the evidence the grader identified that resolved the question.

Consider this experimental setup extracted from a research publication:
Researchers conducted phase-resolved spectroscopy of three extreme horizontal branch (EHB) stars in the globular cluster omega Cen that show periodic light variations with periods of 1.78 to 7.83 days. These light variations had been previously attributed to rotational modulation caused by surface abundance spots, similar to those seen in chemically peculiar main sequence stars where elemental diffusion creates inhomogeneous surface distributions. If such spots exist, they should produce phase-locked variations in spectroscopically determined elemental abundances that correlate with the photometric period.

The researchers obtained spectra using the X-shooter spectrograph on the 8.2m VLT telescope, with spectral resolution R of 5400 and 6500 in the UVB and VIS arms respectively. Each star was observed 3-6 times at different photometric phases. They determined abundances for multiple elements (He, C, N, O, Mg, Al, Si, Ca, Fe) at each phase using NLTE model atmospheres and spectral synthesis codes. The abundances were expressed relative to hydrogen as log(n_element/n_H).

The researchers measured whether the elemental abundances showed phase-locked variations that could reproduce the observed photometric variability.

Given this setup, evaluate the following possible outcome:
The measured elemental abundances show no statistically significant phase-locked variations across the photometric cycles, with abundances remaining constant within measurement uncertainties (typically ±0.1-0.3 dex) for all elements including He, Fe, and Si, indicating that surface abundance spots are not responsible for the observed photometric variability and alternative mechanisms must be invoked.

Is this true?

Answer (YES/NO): NO